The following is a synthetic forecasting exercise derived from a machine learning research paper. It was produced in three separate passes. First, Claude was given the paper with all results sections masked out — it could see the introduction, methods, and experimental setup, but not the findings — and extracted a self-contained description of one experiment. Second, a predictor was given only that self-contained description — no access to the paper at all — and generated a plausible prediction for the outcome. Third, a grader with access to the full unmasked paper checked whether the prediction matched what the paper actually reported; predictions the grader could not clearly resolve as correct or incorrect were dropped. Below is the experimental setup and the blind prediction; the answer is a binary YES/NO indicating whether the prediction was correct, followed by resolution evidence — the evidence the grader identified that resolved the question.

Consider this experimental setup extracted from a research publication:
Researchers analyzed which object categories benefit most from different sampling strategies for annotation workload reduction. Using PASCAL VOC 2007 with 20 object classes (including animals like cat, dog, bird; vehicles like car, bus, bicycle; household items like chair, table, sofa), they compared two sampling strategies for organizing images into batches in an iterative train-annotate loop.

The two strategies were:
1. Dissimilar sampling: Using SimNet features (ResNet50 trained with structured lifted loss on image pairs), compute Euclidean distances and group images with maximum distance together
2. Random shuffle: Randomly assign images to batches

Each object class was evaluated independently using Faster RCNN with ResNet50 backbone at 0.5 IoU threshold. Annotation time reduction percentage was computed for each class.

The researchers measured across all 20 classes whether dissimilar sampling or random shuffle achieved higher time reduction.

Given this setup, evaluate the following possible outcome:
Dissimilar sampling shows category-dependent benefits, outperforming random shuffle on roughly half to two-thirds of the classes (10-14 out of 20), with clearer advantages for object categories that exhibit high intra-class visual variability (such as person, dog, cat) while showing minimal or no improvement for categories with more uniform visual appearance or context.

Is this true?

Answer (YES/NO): NO